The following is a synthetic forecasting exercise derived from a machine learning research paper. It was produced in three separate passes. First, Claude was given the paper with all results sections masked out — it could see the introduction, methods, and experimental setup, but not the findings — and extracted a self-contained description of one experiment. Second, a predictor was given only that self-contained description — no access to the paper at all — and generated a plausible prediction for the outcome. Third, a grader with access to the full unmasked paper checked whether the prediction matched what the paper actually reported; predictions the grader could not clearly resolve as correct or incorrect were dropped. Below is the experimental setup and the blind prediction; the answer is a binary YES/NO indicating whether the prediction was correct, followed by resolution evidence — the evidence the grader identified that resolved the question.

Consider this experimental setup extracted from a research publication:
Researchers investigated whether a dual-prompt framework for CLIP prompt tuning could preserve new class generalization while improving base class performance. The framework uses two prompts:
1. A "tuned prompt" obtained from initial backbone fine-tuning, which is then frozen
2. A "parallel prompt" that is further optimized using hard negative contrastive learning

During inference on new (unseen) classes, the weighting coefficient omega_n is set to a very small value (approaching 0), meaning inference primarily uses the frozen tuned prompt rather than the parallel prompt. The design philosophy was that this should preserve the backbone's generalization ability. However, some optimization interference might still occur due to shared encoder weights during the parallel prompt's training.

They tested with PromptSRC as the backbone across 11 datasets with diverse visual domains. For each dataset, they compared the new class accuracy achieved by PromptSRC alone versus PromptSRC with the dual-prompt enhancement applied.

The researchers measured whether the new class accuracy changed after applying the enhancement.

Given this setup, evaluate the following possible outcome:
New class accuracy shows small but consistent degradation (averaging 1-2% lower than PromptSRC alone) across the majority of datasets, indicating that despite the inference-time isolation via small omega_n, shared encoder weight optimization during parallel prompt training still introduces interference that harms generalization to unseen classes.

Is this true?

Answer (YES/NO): NO